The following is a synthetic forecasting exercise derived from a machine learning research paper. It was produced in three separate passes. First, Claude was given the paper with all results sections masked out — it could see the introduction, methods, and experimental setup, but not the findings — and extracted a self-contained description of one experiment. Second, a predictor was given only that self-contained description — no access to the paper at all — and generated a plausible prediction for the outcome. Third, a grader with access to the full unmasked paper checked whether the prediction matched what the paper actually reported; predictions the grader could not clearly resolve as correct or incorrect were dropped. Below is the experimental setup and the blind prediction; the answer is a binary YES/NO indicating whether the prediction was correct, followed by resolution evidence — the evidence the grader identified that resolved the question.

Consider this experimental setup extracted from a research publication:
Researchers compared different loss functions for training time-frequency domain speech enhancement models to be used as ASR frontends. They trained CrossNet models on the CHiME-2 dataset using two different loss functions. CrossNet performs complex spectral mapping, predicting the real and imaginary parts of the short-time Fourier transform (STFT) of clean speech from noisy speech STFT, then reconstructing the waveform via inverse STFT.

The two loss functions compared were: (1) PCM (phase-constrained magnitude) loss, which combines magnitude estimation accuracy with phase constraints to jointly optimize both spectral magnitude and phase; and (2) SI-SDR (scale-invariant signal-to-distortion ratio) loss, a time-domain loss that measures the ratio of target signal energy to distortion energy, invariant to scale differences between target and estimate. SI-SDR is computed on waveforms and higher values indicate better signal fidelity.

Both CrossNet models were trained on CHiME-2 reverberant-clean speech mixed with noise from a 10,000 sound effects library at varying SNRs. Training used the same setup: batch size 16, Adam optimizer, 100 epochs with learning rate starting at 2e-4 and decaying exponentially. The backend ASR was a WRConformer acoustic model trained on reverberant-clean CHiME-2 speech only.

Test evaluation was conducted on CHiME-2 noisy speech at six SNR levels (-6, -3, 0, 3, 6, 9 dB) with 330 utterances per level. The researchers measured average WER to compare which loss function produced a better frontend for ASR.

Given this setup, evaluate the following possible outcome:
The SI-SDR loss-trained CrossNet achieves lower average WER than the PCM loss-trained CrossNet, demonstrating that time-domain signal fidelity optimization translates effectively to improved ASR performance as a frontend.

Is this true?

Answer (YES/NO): NO